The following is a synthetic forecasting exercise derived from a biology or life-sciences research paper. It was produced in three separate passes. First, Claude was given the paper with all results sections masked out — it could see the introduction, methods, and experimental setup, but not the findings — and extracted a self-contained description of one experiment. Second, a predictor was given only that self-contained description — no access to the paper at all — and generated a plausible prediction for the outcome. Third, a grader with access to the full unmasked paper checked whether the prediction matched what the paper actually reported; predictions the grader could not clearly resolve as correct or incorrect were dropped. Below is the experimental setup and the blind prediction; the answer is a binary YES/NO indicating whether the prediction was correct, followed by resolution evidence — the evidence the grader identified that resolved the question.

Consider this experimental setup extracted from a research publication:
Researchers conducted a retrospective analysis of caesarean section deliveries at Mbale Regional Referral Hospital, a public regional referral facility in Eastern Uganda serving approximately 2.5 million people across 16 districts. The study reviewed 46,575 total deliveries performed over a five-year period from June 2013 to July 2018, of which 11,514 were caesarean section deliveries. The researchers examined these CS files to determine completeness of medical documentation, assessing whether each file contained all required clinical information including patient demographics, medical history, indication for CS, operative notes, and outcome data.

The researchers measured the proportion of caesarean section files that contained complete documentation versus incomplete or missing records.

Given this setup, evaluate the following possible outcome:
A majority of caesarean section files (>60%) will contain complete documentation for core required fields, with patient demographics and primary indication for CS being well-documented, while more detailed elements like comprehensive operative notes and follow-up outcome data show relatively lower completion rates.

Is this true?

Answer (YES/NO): NO